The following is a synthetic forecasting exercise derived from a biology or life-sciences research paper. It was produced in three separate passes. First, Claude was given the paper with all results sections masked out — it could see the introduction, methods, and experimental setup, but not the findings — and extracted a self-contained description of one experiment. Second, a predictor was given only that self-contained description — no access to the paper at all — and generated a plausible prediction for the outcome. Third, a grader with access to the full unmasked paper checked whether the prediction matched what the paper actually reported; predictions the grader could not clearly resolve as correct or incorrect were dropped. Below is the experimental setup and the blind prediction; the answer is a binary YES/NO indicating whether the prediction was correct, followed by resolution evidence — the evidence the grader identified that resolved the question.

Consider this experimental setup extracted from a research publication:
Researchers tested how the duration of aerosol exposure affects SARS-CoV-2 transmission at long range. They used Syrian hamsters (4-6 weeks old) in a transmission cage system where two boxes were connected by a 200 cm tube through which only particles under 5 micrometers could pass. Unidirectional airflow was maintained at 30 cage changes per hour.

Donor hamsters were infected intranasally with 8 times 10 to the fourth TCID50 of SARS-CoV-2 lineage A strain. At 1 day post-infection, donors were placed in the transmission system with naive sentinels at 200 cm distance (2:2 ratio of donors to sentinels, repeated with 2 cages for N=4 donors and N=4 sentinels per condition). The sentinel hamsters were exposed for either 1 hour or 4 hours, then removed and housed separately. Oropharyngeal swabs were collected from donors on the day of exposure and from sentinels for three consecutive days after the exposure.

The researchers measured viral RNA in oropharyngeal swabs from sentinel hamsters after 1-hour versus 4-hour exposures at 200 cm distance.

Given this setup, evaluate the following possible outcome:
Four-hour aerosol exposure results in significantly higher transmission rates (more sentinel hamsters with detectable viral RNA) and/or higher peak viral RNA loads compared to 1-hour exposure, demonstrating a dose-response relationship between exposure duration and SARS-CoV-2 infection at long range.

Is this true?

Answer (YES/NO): YES